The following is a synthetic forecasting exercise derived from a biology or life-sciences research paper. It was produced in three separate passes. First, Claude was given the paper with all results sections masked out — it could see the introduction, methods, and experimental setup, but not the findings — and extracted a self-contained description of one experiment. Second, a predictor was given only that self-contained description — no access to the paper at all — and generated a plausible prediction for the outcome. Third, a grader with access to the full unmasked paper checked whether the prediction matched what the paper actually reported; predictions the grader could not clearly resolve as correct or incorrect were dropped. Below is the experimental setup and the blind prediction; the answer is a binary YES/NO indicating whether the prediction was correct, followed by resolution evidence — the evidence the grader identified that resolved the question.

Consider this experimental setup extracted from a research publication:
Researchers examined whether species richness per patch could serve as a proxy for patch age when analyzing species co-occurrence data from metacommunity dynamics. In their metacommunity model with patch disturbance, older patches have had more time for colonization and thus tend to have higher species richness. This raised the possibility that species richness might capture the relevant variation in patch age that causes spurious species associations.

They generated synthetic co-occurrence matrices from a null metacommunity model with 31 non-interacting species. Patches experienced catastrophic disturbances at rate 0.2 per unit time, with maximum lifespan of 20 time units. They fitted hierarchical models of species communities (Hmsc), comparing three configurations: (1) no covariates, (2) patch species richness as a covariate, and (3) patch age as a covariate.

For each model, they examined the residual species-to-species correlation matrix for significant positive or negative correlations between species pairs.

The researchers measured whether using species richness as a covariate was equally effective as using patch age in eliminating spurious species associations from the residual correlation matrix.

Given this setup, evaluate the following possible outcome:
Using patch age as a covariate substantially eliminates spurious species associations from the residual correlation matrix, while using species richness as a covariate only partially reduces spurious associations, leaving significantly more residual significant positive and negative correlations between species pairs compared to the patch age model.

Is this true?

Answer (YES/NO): NO